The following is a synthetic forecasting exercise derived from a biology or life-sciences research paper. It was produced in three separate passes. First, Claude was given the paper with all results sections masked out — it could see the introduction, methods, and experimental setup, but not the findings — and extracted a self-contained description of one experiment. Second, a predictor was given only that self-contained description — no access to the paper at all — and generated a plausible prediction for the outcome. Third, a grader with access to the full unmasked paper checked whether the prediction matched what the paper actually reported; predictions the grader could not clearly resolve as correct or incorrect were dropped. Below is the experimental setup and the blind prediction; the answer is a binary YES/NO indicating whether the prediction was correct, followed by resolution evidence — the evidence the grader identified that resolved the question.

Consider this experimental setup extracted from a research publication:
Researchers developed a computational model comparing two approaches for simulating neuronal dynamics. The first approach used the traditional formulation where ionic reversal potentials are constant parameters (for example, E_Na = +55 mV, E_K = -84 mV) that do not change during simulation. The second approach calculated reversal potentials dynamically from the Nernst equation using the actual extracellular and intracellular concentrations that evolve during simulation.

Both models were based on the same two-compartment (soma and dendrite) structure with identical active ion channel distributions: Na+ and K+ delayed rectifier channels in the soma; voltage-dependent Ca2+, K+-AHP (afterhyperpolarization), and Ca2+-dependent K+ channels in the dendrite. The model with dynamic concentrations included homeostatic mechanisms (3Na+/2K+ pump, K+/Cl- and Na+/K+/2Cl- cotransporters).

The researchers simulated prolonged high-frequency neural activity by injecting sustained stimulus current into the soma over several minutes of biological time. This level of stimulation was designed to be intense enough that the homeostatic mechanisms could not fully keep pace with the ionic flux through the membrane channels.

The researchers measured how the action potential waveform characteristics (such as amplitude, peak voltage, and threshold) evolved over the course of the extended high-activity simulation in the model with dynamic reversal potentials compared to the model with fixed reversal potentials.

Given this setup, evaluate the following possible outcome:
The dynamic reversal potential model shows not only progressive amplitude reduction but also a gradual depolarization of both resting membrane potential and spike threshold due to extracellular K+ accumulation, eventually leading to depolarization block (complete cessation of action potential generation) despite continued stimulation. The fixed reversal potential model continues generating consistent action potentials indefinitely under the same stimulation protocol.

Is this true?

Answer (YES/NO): NO